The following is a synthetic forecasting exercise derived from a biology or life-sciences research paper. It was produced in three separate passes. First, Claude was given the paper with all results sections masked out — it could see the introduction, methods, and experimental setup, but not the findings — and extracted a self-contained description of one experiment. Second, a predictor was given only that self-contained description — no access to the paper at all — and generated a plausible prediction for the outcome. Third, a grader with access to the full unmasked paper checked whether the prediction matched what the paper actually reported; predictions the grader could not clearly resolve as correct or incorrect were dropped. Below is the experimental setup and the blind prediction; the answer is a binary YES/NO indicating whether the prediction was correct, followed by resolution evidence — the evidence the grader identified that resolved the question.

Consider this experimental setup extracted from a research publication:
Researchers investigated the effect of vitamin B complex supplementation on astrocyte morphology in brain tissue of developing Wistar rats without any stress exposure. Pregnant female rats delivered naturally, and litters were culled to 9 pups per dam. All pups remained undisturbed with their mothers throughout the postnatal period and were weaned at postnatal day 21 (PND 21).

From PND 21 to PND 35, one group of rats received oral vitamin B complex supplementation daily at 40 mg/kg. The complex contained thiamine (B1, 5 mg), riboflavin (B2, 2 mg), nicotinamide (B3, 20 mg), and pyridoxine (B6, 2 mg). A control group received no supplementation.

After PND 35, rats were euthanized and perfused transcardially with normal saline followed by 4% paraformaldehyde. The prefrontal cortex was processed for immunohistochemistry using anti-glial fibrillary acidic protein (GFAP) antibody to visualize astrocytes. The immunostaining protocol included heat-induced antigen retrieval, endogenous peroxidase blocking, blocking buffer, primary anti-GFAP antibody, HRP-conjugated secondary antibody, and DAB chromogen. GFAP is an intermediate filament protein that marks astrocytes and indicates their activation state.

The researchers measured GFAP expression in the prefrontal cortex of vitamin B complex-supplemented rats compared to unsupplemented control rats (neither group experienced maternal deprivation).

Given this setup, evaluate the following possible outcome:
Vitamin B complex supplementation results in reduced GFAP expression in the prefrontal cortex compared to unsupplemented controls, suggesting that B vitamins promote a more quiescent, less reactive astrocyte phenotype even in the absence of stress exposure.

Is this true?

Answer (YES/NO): NO